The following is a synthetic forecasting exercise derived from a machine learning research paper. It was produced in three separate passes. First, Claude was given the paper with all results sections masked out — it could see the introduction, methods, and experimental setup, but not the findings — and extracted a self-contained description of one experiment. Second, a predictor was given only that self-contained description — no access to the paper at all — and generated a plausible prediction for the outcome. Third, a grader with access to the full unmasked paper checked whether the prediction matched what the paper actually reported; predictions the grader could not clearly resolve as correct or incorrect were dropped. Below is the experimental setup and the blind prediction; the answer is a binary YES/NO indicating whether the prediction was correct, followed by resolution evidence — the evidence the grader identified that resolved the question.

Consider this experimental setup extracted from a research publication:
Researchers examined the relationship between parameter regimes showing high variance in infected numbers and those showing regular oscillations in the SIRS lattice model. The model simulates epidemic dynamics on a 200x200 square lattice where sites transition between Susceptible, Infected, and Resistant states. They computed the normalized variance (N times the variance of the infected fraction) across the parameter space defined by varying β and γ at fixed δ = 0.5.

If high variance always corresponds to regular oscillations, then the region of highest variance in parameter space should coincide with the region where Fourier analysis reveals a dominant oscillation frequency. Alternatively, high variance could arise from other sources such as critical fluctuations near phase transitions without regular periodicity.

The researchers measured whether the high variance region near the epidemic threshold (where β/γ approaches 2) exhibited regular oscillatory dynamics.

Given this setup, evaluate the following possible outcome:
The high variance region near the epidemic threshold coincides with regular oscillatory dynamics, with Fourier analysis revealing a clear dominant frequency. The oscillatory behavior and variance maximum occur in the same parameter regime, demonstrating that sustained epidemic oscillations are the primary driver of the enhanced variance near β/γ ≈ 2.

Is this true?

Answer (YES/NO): NO